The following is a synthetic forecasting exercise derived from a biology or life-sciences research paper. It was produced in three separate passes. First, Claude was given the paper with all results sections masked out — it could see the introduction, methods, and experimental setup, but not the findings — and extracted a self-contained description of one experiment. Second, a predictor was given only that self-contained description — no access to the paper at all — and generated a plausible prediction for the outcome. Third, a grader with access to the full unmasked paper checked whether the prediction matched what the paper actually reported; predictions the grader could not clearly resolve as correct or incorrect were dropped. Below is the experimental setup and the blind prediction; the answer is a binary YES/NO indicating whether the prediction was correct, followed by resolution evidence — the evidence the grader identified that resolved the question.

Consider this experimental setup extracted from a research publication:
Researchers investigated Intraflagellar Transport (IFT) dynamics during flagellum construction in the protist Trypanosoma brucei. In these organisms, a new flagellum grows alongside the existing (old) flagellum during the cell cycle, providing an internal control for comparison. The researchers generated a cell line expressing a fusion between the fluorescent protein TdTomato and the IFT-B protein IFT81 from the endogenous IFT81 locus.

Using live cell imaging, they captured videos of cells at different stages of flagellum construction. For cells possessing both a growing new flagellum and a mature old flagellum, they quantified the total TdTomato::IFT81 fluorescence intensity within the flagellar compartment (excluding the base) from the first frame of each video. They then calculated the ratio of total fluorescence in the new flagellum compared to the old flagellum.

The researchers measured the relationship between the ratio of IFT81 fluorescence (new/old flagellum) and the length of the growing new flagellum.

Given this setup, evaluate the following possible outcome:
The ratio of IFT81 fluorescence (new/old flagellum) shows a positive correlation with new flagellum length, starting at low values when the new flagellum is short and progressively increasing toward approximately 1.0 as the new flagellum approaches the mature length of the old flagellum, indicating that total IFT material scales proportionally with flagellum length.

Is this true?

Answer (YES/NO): YES